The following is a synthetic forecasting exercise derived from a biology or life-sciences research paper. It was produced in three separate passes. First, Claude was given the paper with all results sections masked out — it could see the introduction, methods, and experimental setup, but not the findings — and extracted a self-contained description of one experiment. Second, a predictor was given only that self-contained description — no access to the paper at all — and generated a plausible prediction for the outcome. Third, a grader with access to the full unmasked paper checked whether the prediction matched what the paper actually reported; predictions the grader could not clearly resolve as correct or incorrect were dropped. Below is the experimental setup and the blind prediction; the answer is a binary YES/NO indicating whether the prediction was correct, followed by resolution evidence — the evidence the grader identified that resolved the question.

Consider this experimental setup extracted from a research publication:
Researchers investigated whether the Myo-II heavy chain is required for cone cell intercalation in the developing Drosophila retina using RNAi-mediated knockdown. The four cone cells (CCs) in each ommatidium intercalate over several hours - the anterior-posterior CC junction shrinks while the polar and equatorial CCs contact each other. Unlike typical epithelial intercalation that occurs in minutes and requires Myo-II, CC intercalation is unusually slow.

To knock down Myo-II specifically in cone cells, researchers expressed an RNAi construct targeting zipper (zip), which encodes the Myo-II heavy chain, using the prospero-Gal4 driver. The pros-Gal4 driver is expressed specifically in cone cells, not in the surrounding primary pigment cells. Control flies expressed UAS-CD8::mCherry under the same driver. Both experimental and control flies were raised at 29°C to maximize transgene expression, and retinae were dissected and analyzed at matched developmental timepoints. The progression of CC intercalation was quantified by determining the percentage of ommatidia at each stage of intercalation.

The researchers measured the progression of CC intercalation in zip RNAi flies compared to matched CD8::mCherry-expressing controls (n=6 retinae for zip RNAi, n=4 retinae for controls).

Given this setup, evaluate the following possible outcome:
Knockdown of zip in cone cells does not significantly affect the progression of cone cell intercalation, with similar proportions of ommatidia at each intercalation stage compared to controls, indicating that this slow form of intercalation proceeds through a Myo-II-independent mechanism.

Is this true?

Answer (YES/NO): YES